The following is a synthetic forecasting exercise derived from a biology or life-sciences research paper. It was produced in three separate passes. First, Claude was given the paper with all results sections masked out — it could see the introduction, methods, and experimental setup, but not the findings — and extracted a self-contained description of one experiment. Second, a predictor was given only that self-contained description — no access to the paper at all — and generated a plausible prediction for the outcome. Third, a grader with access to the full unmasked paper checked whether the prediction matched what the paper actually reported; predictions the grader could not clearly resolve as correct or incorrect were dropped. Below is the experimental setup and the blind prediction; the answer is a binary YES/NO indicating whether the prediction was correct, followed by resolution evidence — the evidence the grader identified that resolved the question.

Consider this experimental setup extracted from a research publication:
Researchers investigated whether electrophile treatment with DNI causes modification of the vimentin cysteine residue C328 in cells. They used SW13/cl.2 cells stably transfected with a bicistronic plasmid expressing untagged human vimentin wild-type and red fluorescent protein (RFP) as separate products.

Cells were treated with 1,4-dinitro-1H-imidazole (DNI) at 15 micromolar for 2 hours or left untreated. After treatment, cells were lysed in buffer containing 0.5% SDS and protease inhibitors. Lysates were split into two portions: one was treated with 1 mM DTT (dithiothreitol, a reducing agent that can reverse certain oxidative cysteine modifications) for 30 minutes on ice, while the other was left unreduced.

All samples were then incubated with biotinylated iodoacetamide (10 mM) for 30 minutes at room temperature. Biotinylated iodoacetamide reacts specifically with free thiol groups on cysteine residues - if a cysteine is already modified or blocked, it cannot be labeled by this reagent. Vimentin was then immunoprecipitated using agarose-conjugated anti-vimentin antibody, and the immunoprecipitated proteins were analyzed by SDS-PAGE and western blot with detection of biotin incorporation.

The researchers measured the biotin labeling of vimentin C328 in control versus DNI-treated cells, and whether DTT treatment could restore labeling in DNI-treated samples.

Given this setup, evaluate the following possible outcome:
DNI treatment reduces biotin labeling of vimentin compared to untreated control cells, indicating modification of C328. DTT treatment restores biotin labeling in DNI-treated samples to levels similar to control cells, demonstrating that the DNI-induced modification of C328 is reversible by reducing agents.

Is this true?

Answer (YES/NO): NO